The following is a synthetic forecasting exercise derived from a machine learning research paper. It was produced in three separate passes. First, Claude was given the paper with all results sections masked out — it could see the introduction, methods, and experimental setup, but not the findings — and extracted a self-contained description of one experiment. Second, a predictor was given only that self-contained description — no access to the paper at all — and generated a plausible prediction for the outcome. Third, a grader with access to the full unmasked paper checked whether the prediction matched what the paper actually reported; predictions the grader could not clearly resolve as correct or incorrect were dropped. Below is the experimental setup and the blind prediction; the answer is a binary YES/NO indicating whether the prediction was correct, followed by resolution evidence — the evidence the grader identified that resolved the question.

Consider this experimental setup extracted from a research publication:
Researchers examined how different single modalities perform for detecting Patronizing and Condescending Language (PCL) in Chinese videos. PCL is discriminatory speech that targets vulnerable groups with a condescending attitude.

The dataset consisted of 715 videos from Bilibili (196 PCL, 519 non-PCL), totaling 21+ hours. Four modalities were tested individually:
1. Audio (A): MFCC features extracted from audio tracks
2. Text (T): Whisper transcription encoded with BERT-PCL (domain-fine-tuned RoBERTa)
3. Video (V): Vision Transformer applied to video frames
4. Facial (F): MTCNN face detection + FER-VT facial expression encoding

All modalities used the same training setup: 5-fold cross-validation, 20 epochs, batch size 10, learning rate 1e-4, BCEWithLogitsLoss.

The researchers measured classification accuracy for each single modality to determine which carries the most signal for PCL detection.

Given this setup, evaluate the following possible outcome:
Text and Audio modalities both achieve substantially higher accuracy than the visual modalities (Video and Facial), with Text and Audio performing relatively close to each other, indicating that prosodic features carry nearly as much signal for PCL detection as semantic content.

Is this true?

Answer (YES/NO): NO